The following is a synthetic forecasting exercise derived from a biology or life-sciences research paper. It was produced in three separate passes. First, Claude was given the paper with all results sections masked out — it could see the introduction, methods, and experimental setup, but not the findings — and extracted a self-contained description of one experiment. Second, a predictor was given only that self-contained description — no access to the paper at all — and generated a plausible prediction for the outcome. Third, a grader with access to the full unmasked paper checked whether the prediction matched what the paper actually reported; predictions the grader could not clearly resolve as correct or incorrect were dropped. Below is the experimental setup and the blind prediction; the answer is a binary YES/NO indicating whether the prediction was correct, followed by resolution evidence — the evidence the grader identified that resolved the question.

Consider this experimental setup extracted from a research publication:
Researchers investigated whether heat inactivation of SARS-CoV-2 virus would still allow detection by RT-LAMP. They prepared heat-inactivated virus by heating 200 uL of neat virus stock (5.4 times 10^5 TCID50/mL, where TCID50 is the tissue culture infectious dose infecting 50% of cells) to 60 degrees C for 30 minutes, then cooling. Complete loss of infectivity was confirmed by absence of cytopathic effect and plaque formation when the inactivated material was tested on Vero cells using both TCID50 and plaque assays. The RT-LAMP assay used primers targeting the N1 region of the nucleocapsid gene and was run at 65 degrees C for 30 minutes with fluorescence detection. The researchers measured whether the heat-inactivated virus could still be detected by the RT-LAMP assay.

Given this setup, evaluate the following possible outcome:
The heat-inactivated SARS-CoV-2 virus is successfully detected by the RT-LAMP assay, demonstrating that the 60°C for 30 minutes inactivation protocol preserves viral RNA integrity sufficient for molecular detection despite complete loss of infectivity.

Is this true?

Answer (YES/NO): YES